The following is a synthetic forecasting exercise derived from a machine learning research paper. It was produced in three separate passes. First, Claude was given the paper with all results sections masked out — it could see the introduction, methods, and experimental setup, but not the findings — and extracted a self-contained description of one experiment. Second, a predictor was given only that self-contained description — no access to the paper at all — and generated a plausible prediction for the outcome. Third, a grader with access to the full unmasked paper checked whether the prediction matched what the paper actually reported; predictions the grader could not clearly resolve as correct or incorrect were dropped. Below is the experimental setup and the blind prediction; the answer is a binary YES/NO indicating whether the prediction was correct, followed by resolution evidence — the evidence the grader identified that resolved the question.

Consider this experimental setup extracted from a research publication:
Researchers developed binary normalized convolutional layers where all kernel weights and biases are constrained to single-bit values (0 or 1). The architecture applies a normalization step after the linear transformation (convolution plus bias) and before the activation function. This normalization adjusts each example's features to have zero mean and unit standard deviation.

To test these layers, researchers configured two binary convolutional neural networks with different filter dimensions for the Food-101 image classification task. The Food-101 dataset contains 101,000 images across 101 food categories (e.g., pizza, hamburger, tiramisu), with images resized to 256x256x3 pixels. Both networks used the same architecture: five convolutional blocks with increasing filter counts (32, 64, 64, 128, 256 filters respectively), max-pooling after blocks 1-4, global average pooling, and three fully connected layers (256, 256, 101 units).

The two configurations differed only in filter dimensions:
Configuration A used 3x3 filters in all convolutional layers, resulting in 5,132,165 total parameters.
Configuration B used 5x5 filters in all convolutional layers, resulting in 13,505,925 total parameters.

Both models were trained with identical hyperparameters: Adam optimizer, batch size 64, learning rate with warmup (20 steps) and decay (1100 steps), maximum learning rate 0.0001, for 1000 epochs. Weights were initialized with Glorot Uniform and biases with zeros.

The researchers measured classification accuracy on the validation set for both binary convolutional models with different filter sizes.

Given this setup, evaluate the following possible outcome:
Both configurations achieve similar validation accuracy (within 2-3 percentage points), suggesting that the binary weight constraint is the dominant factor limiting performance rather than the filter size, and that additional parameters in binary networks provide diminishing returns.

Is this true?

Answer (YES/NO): NO